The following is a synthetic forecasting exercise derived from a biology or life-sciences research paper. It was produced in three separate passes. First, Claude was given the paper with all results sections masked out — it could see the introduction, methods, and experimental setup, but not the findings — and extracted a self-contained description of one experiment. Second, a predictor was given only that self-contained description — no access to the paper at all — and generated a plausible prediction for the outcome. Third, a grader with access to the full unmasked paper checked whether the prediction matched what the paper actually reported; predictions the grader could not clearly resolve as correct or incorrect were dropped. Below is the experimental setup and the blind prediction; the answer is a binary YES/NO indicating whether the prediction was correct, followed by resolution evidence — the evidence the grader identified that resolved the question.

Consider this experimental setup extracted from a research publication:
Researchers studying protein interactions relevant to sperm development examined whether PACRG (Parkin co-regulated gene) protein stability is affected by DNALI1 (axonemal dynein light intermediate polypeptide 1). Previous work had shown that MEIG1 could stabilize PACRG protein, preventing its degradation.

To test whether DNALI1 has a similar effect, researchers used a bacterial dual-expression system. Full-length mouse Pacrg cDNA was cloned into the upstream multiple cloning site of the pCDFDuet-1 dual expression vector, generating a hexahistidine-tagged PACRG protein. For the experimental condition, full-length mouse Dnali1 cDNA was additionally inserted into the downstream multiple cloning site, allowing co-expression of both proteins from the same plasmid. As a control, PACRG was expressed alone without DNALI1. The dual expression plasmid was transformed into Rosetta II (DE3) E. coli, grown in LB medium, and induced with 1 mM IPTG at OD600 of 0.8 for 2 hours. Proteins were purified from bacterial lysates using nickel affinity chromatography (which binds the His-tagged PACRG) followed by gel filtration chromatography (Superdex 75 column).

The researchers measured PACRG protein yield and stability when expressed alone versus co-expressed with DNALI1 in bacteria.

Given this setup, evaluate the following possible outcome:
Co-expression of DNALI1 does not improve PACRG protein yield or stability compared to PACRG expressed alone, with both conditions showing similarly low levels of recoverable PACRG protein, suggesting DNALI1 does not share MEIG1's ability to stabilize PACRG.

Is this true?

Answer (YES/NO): NO